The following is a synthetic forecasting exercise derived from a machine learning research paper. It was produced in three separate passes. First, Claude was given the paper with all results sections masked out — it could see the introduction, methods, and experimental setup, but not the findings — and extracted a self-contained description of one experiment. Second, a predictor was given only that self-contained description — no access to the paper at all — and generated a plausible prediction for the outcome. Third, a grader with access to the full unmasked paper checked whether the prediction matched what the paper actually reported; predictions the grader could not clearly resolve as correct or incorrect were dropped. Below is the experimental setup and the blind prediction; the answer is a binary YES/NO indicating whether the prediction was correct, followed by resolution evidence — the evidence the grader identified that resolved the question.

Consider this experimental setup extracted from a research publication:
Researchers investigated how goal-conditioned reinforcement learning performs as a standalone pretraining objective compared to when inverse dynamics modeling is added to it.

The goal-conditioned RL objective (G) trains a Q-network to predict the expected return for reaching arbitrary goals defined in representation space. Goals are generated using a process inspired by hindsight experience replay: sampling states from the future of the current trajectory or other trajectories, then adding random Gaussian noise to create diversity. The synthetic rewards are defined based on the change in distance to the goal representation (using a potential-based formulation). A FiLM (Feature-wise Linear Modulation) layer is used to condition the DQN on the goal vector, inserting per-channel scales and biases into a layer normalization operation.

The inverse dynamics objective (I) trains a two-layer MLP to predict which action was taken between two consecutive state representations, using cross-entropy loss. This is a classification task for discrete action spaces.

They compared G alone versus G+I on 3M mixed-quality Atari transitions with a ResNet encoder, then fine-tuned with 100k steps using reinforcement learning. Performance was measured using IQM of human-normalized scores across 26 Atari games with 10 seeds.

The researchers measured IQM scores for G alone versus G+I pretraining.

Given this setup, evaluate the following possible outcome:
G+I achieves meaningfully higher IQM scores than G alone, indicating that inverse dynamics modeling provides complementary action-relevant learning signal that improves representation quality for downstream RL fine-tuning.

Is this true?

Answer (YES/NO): YES